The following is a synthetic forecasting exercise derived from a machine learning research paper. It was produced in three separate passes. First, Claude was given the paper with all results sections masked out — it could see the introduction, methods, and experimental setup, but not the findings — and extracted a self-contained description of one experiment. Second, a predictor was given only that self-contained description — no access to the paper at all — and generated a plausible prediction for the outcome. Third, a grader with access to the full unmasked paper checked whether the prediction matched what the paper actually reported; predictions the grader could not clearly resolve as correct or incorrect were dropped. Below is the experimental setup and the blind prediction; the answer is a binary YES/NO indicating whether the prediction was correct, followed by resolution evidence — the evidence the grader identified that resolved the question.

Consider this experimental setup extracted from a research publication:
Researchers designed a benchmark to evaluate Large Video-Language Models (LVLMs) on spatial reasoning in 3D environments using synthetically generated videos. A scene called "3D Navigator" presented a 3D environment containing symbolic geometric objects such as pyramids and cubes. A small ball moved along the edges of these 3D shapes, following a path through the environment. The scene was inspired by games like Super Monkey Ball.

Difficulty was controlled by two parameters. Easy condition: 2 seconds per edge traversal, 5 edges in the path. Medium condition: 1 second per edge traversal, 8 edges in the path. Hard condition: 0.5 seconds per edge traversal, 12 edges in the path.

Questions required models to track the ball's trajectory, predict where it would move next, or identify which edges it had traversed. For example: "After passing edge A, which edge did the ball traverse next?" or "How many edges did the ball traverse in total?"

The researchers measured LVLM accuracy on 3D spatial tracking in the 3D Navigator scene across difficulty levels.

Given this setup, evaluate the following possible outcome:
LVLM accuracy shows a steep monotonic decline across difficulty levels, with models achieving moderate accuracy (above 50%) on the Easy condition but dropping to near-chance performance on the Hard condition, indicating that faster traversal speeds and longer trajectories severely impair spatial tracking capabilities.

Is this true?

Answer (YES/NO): NO